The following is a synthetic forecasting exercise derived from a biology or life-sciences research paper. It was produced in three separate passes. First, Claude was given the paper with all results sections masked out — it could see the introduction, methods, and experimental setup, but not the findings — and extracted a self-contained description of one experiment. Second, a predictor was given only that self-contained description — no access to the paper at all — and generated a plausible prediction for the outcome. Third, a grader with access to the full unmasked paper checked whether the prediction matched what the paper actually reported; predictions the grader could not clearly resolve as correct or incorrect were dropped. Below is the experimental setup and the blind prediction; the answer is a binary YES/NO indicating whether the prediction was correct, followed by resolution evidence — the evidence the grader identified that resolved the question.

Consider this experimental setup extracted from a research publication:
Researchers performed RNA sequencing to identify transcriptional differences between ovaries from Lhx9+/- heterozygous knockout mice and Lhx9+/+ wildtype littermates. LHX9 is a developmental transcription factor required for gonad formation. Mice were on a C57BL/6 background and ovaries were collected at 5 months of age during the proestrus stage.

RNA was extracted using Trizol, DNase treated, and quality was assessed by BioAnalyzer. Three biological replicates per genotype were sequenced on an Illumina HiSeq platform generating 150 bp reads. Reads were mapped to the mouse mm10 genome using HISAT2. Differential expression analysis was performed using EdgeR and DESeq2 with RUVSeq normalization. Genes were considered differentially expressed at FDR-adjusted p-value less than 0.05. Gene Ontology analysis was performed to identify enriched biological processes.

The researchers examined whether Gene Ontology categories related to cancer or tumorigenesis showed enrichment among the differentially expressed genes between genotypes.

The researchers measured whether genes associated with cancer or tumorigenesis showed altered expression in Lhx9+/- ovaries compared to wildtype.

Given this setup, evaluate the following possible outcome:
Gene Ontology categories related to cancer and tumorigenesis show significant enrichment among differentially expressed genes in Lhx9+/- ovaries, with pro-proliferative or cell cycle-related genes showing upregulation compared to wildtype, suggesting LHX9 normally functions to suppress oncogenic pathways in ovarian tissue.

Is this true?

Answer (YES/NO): YES